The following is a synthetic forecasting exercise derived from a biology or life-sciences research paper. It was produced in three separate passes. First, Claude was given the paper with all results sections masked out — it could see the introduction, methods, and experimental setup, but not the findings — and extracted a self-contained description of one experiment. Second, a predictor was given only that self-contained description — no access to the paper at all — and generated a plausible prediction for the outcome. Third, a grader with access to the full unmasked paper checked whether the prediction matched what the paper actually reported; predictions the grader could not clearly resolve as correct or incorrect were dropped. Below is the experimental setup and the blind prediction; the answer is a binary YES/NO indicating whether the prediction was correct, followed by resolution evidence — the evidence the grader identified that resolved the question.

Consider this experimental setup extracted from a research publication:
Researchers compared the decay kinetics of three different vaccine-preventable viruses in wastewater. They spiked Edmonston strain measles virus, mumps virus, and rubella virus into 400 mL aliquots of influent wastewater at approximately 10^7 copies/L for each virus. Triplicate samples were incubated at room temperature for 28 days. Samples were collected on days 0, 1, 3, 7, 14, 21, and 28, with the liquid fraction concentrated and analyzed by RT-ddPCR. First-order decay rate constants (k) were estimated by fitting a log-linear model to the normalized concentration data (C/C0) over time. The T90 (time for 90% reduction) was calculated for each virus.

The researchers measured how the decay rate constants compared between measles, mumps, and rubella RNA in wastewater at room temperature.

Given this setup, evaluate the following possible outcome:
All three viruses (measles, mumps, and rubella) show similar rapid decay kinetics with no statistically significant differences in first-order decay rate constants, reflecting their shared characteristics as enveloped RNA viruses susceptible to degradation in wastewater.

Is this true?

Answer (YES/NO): NO